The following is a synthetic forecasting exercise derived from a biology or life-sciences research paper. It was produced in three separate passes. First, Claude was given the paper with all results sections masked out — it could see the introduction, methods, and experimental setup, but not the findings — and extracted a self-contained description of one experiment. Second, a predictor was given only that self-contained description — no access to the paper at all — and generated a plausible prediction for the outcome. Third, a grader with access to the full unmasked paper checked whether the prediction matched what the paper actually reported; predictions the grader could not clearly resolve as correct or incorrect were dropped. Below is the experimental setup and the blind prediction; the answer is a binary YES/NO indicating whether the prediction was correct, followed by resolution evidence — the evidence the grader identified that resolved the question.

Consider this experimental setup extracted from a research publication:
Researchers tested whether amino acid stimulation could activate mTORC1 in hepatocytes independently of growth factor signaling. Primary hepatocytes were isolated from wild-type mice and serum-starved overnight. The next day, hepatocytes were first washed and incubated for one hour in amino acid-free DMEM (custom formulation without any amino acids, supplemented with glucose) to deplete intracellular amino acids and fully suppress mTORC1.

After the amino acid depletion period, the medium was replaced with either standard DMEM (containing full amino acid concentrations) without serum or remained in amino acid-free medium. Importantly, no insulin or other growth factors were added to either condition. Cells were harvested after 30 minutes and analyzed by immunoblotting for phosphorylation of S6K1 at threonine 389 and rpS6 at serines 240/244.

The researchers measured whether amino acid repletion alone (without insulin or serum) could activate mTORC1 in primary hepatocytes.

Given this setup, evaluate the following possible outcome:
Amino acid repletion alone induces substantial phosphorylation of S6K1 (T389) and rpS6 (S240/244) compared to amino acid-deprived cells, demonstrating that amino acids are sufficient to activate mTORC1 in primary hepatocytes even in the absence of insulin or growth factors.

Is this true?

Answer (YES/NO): YES